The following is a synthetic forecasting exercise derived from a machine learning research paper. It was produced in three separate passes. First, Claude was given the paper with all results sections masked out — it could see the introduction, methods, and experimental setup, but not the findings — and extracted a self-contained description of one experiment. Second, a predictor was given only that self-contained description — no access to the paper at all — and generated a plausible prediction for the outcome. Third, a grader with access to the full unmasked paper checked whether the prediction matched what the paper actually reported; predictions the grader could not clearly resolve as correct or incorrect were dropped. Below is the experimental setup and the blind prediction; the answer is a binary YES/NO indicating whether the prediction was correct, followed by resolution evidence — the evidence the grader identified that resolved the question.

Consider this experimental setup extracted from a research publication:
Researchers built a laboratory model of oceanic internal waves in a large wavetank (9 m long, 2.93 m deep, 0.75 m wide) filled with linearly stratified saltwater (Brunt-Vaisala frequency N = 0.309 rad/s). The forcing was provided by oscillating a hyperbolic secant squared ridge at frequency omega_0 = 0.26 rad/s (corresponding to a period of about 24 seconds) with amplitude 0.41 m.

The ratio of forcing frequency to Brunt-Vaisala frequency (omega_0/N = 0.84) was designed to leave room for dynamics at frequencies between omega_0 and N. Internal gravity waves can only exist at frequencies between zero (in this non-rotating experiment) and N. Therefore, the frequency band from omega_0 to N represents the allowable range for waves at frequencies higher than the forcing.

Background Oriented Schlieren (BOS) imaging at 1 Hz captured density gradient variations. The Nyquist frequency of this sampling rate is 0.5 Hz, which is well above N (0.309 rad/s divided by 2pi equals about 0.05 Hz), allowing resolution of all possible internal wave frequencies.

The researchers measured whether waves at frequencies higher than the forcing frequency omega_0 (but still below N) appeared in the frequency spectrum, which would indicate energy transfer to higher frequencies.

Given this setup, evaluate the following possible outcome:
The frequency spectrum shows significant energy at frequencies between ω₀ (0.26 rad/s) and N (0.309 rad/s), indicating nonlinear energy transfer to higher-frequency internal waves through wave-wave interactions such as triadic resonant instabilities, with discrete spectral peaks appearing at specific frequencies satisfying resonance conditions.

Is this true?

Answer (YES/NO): NO